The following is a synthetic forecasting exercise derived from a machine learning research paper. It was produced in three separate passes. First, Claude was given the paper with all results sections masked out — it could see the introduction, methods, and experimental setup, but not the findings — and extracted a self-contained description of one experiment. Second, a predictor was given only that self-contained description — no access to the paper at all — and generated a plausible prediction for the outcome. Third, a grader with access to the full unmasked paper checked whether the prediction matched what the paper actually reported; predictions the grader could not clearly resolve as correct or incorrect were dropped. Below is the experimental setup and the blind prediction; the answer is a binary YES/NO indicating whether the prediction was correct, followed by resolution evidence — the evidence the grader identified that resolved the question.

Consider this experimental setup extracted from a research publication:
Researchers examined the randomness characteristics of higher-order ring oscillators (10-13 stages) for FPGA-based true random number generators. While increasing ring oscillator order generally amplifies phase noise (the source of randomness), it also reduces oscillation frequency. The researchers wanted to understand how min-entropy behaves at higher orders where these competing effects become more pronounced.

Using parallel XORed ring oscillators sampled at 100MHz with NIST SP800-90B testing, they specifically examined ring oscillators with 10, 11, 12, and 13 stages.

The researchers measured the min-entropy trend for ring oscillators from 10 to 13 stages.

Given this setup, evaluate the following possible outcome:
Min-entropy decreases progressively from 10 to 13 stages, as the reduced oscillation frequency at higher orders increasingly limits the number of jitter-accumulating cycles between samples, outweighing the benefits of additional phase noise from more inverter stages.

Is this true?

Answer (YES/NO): YES